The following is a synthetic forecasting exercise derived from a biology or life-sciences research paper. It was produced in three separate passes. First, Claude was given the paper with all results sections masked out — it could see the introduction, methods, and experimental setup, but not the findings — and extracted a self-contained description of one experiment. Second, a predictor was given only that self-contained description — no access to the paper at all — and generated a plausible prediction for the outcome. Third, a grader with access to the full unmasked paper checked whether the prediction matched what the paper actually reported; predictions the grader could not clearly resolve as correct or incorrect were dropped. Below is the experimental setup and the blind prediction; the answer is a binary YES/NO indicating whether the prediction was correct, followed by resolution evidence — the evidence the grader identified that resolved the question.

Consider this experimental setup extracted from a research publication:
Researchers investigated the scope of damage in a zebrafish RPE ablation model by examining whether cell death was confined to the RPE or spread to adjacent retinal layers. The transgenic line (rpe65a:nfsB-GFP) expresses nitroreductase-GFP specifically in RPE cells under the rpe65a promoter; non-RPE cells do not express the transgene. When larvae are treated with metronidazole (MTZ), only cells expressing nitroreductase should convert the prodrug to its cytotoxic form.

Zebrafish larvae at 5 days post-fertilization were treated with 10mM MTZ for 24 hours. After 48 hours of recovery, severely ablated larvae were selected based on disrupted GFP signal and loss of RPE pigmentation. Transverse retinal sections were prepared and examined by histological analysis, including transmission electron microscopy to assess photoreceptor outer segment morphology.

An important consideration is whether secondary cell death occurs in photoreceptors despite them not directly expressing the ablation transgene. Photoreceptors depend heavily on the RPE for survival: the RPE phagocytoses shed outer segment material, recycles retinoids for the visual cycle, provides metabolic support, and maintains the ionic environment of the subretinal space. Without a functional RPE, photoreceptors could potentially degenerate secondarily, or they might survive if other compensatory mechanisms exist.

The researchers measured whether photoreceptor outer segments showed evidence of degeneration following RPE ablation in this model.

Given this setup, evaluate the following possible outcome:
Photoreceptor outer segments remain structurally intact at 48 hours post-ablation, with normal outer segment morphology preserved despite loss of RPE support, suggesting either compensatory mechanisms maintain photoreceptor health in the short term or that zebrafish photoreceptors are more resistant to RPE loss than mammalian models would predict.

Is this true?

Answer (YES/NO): NO